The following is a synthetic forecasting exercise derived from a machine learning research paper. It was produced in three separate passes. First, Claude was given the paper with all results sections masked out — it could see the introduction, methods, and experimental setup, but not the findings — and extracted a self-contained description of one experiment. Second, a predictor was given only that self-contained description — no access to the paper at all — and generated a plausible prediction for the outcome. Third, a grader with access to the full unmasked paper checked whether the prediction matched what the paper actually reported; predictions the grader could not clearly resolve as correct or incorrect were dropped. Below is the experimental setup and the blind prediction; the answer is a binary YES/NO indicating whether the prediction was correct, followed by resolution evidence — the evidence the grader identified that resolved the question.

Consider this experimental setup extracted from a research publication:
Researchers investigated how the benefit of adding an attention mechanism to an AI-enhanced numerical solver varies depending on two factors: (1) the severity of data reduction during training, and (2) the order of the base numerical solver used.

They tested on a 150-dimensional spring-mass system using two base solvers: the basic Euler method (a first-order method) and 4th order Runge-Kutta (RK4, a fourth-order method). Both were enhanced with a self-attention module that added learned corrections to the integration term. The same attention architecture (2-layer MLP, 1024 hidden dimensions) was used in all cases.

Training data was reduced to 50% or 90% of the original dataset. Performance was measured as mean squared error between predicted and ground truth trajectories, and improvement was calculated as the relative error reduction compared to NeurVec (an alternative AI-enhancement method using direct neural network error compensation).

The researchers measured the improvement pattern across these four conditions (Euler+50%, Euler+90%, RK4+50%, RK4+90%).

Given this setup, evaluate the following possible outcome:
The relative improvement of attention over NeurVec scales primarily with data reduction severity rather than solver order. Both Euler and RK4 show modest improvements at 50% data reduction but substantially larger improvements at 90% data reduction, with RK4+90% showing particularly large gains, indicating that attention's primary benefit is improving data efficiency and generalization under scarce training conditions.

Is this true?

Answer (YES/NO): NO